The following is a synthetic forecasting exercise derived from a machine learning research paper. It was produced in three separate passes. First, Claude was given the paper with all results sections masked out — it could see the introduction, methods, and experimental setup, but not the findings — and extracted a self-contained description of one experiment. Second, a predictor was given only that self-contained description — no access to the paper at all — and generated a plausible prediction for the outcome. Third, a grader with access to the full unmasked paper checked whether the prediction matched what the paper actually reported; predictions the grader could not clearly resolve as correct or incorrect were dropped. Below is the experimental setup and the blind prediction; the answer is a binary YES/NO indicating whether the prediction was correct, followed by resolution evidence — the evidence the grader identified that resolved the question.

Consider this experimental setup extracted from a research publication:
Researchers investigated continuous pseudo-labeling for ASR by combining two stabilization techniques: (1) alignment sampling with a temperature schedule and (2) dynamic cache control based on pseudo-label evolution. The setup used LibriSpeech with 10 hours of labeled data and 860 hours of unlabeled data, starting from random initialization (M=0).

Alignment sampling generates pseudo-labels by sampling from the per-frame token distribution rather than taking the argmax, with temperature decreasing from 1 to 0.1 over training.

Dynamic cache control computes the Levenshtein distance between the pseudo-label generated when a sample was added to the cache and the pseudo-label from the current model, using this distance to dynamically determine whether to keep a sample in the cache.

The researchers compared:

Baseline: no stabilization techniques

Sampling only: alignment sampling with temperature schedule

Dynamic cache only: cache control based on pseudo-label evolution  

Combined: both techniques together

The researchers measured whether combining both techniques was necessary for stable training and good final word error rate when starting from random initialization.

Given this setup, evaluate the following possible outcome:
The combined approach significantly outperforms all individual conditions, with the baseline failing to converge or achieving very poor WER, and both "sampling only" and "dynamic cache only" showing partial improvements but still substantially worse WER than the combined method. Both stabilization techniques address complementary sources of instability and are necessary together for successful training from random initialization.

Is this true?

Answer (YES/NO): NO